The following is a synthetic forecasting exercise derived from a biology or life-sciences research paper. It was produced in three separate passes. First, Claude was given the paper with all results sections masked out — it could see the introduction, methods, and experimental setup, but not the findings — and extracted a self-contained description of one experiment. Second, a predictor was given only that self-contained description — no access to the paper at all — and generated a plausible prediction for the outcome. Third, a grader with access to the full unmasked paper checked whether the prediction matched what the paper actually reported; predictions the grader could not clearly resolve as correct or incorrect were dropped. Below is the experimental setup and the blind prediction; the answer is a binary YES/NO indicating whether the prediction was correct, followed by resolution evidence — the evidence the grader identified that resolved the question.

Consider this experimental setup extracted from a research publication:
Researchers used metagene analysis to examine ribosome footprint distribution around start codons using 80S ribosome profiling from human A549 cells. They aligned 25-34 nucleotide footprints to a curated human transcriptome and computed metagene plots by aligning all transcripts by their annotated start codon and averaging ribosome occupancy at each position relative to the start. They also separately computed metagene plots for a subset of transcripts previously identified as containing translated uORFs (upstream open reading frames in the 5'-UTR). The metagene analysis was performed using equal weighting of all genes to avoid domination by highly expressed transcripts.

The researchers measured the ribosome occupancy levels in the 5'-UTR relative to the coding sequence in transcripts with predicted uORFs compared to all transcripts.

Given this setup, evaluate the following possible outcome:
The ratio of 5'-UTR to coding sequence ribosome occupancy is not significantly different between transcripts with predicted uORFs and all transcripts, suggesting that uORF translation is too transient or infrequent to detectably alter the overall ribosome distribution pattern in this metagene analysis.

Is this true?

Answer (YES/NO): NO